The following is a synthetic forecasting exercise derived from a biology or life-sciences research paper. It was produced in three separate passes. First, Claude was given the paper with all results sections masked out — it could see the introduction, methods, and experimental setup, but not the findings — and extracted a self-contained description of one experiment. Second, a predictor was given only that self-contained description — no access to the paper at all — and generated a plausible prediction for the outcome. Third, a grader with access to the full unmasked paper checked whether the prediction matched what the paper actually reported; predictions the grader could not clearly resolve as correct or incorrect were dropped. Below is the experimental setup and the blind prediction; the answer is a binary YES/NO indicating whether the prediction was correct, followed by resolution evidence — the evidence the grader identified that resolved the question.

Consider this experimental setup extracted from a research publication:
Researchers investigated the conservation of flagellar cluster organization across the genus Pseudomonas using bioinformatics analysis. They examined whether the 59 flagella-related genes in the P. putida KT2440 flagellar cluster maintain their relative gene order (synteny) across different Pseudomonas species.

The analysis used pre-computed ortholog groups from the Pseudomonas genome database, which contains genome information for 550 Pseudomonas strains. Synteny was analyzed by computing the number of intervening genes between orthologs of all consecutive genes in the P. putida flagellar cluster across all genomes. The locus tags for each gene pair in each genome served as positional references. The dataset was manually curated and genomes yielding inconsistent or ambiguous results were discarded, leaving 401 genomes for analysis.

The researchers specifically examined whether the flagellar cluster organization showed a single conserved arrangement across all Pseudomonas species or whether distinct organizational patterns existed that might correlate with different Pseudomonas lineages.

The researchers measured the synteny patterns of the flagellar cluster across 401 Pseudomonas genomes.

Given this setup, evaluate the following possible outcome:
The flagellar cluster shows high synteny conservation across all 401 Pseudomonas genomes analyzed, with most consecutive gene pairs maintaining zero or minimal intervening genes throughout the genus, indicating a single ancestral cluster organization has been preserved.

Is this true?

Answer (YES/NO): NO